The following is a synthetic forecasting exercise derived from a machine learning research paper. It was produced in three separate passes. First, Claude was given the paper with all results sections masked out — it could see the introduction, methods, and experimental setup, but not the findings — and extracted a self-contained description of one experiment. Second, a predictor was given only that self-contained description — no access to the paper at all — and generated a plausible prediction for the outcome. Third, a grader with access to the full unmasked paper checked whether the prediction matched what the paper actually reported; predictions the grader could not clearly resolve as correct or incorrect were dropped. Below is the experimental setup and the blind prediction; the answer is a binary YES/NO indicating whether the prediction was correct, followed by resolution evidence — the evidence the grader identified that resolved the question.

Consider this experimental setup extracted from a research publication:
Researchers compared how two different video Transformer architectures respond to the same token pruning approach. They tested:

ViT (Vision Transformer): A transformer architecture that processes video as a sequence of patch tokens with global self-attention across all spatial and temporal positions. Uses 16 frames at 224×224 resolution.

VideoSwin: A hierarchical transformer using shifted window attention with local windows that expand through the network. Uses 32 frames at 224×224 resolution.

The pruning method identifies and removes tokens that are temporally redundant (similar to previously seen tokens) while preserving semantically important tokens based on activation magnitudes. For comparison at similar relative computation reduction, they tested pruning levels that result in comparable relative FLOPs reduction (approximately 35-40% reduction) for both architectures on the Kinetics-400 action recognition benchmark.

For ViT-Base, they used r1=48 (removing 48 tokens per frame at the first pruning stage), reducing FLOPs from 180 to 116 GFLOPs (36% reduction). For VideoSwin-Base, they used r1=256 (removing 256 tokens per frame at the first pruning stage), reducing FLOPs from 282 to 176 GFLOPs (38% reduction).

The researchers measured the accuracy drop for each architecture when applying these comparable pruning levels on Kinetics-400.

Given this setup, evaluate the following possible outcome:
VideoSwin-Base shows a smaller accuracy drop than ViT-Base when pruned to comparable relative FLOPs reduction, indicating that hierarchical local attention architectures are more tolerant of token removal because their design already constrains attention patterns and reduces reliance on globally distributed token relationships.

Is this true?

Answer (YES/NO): NO